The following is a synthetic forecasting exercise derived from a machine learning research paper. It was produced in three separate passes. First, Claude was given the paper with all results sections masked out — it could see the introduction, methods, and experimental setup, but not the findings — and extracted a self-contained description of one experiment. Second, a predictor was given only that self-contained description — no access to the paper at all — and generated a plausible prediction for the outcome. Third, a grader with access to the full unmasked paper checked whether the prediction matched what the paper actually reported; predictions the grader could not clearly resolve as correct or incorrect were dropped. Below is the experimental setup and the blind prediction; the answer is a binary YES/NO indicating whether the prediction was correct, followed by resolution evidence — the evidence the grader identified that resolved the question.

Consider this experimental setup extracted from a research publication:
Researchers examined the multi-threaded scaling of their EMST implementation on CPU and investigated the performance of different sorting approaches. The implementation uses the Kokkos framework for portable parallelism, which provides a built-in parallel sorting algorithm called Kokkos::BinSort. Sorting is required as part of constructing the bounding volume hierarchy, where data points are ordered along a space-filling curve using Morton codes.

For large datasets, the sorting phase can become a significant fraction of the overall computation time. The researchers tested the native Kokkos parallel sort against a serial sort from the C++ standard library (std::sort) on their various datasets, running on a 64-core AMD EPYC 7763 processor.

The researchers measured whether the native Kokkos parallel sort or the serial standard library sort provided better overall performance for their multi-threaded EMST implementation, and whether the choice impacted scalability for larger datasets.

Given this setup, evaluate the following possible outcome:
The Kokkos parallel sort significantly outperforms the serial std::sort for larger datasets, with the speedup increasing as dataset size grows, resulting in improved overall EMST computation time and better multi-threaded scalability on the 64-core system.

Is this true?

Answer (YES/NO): NO